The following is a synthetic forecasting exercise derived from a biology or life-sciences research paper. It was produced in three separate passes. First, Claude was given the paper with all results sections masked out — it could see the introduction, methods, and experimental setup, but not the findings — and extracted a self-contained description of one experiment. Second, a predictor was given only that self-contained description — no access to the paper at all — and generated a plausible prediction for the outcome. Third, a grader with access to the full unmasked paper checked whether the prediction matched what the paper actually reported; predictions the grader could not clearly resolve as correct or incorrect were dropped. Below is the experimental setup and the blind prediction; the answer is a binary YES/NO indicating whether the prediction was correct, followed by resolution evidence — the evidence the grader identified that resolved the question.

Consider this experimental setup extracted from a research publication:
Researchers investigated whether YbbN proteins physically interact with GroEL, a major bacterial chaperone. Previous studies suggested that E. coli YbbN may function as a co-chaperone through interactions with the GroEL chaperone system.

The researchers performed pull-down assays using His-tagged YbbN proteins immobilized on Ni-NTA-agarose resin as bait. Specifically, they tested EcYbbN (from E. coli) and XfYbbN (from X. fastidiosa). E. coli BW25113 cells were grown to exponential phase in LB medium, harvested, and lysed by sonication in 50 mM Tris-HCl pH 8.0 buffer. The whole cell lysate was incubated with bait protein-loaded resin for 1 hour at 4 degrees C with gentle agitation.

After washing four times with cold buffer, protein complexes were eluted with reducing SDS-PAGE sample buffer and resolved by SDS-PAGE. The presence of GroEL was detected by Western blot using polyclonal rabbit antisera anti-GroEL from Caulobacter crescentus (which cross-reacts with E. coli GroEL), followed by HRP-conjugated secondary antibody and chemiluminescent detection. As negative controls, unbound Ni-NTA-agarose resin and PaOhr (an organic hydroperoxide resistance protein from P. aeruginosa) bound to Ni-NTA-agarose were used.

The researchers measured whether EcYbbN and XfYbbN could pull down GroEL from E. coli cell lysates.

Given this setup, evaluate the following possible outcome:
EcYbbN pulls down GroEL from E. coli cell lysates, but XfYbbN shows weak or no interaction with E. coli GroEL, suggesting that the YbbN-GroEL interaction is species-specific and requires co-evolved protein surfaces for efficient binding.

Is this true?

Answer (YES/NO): NO